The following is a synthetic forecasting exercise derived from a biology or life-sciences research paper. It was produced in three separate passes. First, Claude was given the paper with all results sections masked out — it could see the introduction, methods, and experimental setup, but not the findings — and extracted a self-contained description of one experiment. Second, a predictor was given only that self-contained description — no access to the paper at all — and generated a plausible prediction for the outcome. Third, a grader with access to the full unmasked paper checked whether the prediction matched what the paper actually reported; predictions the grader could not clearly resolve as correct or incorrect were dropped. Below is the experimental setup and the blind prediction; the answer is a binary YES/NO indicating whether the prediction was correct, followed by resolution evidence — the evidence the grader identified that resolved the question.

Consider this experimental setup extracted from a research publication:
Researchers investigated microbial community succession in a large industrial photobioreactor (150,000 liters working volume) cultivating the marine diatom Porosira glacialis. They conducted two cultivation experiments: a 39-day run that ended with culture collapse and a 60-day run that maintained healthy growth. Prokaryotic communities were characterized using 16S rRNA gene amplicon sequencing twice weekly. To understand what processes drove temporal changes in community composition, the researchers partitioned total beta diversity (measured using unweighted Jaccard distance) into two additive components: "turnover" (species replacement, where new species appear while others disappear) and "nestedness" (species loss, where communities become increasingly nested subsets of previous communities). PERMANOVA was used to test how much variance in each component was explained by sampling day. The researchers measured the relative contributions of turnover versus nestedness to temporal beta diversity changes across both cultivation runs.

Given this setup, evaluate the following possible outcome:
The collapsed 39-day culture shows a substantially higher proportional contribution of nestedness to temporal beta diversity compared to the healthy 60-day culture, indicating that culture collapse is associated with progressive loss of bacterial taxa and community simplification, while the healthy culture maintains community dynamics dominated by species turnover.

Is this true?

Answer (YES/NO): NO